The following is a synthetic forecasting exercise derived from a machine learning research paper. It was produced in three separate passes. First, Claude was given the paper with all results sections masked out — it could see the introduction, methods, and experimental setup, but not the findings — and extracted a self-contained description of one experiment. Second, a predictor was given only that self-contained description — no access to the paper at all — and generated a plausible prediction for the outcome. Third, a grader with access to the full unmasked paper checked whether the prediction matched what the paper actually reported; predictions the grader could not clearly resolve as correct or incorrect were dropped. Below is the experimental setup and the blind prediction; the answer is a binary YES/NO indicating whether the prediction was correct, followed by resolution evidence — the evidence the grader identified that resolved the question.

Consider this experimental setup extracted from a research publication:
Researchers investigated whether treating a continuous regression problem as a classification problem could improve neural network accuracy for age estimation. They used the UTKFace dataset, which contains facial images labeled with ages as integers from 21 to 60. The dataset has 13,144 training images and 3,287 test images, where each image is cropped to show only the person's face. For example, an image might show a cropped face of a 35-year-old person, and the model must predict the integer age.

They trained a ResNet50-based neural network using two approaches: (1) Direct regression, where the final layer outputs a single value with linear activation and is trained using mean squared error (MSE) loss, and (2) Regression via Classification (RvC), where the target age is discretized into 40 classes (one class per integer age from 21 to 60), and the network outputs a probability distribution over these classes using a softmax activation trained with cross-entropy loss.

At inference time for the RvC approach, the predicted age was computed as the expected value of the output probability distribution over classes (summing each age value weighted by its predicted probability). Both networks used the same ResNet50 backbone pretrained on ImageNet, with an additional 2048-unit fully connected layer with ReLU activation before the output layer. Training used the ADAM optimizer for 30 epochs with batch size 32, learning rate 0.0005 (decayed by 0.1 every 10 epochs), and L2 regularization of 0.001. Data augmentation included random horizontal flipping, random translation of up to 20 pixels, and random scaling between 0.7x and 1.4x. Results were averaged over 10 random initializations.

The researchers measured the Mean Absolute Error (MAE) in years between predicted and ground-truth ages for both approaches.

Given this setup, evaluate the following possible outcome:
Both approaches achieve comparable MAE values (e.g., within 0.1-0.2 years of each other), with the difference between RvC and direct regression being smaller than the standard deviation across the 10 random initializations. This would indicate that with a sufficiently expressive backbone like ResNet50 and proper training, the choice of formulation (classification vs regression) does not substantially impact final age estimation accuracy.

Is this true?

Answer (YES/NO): NO